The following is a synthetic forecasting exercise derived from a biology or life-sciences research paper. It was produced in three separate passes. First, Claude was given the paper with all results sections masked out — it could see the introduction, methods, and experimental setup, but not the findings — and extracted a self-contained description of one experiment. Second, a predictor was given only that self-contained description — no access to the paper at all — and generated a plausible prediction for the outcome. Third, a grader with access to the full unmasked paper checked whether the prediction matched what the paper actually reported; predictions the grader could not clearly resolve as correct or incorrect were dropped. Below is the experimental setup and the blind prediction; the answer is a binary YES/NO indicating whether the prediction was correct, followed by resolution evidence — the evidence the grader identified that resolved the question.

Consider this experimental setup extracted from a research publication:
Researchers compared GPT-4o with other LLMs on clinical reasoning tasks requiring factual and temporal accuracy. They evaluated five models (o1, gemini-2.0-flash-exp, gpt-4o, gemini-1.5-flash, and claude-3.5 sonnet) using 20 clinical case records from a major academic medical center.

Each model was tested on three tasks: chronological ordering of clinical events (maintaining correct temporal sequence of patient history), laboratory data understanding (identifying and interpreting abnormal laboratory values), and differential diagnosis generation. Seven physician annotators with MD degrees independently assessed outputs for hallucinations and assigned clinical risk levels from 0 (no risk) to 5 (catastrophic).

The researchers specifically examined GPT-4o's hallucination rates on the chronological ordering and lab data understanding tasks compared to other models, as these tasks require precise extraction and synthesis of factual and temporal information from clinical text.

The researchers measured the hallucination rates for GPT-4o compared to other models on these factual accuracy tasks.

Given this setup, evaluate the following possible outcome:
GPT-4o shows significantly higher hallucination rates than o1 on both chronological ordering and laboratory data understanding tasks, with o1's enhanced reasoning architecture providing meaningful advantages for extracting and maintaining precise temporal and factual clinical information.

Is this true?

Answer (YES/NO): YES